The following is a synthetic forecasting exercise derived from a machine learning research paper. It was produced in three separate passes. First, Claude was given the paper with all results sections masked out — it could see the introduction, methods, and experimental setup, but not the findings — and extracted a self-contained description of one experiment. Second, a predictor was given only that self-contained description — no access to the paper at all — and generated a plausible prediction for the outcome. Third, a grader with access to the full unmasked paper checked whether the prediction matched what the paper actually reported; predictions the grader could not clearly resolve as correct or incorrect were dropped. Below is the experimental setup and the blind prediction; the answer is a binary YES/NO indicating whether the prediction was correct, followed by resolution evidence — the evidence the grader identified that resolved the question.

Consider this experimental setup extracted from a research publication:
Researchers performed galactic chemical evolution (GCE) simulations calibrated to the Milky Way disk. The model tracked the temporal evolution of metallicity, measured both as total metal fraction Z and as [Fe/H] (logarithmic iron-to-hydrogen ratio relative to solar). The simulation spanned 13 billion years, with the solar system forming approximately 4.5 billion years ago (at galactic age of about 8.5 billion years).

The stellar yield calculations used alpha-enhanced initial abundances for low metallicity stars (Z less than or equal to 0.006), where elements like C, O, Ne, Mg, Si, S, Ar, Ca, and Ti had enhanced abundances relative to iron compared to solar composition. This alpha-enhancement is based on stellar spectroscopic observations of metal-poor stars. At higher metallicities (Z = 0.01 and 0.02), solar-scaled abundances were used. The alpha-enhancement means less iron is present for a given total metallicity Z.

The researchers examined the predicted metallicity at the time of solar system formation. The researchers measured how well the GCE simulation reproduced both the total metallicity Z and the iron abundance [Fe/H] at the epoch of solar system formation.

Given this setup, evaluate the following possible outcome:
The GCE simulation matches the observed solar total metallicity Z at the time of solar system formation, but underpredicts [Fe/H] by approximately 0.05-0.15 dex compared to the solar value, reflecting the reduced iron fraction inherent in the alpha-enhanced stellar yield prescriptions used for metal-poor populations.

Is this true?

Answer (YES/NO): NO